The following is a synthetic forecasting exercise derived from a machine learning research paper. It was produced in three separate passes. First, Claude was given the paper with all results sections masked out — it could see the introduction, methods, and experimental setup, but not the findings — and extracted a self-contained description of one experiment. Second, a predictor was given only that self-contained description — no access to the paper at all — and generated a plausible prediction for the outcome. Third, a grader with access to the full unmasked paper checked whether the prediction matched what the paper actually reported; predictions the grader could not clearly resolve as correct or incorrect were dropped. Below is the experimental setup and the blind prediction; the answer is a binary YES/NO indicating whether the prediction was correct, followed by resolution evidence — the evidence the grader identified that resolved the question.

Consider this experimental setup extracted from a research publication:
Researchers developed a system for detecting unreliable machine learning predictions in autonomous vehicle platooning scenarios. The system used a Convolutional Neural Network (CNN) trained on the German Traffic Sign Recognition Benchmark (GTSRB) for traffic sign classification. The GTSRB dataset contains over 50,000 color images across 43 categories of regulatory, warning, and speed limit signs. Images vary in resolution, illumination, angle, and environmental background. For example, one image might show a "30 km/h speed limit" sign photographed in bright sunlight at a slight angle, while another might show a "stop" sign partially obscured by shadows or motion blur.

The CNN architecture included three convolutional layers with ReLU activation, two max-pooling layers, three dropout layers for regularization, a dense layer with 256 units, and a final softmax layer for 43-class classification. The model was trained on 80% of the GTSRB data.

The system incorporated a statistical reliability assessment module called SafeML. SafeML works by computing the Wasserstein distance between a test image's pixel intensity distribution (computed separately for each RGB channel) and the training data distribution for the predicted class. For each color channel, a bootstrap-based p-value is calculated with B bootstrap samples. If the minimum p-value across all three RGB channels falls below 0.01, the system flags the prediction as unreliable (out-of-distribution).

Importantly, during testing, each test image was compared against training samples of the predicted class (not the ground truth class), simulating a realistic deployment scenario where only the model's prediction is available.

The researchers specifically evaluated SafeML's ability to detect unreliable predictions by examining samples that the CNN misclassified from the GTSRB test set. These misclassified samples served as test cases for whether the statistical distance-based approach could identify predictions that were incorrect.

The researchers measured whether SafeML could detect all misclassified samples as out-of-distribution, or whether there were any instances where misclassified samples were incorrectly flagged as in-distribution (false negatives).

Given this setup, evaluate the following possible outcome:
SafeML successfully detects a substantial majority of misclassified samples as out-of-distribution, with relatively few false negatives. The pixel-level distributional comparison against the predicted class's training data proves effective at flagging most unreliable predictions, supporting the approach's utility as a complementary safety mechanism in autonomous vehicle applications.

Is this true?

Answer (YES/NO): YES